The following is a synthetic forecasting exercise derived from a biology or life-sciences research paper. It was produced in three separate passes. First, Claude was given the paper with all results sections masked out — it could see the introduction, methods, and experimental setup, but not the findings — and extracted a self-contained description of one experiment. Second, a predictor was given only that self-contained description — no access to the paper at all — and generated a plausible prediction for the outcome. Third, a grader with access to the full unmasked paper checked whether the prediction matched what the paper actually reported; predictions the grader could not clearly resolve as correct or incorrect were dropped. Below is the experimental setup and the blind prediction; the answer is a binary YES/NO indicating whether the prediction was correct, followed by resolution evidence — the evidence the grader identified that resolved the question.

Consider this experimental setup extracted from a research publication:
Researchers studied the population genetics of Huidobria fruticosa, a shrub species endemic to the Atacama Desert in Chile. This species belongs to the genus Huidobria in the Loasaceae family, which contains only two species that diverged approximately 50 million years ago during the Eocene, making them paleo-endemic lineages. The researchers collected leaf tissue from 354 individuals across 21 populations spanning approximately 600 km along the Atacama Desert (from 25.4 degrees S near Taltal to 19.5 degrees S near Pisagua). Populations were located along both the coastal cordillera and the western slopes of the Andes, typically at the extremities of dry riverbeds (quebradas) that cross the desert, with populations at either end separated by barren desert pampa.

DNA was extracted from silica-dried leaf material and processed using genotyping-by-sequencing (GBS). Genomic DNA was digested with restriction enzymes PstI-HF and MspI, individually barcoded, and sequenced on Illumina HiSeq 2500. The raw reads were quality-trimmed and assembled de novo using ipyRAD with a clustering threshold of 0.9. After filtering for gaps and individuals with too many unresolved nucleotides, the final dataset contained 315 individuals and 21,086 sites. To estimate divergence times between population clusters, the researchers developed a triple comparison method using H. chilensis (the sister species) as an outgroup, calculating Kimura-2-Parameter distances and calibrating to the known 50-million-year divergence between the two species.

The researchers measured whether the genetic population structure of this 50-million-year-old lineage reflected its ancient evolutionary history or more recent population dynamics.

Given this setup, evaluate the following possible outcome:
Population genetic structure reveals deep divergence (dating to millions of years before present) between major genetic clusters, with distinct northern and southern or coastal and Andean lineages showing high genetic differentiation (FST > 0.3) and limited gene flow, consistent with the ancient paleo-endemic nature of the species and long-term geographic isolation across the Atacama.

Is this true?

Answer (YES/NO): NO